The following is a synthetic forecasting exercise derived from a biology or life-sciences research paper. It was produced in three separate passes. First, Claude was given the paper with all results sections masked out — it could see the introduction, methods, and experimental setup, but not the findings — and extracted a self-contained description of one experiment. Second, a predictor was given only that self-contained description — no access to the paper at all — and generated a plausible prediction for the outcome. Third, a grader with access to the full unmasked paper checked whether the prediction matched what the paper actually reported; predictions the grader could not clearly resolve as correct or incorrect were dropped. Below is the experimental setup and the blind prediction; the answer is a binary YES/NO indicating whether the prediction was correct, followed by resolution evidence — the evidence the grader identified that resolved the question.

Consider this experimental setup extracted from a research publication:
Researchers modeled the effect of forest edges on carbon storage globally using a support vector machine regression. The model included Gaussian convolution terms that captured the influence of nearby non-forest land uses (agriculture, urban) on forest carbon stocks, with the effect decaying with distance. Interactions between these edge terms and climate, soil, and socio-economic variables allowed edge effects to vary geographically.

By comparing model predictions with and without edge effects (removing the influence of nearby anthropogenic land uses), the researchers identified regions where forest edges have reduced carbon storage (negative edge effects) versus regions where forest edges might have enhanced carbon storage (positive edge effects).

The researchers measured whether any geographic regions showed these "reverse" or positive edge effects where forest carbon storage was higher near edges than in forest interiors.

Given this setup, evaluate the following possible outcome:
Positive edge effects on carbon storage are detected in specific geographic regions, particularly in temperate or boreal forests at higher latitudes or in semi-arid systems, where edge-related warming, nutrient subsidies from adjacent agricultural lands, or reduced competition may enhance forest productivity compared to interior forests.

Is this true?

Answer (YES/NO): YES